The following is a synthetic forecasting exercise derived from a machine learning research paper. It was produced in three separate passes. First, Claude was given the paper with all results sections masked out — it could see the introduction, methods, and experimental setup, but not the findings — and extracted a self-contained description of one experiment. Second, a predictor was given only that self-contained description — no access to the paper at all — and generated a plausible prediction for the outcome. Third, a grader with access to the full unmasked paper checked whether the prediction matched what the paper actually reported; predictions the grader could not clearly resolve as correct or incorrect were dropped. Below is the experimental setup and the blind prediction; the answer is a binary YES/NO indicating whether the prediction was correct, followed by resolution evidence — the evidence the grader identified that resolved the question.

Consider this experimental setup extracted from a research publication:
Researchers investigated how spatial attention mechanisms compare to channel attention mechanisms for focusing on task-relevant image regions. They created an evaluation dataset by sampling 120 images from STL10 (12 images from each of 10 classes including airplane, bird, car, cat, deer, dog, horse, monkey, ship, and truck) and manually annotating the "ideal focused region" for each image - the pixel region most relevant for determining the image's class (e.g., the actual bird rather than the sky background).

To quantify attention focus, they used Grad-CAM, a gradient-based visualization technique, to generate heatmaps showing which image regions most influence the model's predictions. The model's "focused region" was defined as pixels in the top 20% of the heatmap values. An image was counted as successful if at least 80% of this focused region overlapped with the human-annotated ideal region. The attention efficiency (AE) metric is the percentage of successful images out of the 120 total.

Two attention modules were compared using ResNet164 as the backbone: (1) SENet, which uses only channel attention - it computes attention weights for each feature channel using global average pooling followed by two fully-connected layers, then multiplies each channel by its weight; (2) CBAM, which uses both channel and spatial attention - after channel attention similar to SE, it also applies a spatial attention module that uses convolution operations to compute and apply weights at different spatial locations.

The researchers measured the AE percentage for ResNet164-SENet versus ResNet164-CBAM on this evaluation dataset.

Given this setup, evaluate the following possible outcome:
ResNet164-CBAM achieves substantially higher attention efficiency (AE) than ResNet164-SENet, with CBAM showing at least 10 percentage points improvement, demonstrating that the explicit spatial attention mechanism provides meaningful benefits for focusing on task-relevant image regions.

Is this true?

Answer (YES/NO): NO